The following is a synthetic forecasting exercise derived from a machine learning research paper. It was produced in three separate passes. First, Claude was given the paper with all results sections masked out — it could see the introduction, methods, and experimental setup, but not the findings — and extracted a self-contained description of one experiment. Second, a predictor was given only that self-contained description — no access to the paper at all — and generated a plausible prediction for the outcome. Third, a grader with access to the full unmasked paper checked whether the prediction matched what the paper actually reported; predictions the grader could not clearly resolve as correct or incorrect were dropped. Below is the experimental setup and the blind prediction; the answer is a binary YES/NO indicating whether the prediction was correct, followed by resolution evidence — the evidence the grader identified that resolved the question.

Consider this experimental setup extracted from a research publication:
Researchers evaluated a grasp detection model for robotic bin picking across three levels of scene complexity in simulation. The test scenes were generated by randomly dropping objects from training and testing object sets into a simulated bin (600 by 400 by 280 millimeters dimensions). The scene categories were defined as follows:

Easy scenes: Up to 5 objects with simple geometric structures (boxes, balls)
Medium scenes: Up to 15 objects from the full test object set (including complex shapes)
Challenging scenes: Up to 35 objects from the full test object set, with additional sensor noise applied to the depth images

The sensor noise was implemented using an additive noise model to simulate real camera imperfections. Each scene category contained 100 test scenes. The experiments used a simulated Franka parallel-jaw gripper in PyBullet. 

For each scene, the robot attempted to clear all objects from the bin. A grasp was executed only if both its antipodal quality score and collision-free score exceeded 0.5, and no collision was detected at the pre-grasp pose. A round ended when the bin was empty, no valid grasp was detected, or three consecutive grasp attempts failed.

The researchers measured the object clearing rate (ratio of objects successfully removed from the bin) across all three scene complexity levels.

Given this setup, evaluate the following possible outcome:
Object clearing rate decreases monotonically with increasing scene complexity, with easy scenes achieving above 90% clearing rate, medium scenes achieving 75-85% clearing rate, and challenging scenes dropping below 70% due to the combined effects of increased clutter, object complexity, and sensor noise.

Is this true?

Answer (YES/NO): NO